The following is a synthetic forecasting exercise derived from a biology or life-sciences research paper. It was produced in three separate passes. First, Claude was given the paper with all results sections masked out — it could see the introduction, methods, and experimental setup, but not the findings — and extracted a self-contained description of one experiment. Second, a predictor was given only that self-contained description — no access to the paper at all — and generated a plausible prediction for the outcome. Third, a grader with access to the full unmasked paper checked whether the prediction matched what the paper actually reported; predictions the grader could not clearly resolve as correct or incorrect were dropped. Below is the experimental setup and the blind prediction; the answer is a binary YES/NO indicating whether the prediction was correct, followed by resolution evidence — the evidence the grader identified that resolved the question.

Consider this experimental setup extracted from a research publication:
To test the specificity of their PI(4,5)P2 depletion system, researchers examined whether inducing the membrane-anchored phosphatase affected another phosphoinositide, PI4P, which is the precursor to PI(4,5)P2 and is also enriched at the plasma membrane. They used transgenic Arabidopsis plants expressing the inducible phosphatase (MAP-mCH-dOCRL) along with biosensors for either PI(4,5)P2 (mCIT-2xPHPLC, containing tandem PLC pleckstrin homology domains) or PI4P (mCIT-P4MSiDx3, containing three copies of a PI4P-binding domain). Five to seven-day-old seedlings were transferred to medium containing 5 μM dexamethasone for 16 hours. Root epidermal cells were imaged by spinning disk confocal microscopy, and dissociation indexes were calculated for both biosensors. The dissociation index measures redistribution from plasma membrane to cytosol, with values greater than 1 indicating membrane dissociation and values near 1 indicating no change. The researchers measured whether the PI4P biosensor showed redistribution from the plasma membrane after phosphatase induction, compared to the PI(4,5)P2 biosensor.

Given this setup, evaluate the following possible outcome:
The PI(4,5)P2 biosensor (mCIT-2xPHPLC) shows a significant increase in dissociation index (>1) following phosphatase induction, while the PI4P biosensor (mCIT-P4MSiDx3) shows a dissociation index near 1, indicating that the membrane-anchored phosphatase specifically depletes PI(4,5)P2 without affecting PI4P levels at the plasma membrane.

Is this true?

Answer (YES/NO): YES